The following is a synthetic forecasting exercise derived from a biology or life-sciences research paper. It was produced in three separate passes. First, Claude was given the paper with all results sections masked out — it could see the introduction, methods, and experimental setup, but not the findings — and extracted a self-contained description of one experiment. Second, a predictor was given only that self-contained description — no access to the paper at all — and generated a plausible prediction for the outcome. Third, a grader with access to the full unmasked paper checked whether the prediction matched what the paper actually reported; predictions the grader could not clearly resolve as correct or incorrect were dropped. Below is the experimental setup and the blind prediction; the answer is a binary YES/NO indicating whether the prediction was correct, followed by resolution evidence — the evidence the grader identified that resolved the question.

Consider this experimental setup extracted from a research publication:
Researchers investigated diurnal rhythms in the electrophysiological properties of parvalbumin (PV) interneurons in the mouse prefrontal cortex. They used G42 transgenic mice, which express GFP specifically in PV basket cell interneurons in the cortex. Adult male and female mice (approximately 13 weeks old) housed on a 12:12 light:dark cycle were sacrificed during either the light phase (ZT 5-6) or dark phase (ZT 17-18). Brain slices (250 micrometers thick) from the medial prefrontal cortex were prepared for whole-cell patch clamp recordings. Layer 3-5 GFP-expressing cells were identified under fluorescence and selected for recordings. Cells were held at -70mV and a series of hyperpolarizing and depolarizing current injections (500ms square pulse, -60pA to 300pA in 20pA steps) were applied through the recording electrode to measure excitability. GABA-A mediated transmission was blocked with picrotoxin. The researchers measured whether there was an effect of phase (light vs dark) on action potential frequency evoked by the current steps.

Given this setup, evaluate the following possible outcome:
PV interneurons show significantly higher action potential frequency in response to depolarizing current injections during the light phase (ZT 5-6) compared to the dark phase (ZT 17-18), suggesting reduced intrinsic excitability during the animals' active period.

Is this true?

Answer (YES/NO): NO